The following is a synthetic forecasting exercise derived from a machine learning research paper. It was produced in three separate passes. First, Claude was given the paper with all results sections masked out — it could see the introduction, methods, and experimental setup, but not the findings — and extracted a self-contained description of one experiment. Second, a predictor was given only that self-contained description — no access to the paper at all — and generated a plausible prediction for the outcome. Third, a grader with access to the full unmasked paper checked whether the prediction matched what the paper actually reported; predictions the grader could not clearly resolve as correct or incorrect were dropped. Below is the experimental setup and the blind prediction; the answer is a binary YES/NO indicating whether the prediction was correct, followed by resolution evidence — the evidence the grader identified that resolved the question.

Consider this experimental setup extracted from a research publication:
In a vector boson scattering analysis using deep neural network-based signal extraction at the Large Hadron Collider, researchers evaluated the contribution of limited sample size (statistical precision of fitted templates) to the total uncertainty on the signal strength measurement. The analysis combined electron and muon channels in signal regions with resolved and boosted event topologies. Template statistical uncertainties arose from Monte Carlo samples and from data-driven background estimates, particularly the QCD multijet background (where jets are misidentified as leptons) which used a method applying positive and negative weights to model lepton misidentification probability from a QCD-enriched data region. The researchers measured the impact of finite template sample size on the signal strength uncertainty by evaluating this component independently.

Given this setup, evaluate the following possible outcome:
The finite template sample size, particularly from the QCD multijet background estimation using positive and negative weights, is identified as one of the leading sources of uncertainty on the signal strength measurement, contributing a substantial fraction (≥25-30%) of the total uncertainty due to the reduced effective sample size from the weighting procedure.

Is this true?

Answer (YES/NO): YES